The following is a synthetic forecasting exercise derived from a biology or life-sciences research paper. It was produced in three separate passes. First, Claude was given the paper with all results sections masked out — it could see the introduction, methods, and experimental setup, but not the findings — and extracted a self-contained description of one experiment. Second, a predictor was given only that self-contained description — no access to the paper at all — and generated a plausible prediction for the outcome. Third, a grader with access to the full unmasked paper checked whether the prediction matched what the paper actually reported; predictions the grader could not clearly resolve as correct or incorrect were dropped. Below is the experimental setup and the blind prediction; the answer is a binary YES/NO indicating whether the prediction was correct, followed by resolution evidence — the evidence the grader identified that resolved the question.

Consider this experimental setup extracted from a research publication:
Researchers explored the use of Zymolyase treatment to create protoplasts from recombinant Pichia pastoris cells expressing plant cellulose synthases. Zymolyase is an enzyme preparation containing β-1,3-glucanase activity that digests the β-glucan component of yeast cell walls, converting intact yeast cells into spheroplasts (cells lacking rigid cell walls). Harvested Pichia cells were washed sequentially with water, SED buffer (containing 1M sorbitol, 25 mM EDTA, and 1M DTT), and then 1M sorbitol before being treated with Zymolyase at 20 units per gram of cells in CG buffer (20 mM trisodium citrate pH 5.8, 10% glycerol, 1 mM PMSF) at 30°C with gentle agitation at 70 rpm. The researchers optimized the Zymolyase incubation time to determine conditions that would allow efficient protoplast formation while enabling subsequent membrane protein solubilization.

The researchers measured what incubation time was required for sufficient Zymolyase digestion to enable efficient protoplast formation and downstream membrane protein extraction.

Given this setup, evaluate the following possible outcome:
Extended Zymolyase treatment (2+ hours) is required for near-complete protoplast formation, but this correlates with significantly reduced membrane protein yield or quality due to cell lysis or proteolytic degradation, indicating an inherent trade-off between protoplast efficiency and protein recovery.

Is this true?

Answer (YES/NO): NO